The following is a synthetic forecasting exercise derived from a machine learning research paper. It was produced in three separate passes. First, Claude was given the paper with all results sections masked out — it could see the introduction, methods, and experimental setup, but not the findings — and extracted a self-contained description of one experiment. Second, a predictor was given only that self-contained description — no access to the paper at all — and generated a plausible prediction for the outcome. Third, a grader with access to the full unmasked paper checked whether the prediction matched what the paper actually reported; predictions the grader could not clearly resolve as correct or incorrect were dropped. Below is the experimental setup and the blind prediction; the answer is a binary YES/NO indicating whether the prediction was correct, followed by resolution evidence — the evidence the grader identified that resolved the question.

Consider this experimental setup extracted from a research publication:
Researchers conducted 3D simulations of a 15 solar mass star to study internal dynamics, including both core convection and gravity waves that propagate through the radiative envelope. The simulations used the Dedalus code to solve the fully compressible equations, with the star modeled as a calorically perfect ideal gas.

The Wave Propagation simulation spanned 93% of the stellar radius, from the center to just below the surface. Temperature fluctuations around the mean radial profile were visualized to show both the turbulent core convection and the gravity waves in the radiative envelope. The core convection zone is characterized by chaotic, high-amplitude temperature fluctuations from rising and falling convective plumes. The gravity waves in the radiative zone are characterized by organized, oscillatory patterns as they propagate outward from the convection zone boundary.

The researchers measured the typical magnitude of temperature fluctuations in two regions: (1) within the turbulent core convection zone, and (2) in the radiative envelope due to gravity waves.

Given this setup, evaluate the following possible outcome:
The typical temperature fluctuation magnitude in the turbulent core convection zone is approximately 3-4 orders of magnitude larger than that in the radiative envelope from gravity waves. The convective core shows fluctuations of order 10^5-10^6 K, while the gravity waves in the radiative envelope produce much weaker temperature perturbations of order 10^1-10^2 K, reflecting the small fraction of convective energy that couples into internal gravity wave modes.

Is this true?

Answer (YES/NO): NO